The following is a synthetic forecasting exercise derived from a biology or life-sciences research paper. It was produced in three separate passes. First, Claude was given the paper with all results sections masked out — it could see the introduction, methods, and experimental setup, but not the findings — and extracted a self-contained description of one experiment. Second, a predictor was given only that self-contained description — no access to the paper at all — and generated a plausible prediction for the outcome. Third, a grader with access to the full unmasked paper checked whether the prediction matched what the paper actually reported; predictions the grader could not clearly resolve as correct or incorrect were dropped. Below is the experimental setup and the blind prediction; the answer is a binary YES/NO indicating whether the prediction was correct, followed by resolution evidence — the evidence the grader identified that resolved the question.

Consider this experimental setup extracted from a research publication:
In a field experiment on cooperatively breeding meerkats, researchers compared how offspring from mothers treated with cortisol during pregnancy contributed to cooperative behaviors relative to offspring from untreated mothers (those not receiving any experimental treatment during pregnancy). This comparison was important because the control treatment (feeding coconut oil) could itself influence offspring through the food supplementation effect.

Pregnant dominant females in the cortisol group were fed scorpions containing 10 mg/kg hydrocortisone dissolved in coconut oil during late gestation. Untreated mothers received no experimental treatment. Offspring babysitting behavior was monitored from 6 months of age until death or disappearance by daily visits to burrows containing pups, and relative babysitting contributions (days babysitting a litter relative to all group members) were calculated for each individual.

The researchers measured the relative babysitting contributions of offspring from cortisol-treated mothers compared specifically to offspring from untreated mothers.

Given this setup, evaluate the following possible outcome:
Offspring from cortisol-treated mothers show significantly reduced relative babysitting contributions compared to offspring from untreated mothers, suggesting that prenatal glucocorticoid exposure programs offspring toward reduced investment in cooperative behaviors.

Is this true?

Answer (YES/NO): NO